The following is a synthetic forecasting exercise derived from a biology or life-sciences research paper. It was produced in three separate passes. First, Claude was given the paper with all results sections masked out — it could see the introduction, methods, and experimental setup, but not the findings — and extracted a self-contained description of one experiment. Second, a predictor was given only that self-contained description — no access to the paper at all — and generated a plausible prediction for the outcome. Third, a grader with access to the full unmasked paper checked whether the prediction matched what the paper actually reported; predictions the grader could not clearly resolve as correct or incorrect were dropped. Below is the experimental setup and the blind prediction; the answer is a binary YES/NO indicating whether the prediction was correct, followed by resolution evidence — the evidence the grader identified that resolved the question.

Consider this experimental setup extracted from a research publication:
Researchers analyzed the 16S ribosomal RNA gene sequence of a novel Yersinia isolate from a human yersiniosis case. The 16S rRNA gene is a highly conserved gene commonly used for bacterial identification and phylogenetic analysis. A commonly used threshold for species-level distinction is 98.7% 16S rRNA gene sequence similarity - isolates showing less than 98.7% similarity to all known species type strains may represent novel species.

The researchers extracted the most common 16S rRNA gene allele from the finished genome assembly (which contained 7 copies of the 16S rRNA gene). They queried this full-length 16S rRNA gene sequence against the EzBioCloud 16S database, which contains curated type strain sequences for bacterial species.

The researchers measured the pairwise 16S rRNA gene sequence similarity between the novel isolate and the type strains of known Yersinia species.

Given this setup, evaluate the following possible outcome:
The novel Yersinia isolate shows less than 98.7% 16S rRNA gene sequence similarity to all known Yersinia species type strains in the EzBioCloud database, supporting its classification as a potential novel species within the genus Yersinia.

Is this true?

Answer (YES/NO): NO